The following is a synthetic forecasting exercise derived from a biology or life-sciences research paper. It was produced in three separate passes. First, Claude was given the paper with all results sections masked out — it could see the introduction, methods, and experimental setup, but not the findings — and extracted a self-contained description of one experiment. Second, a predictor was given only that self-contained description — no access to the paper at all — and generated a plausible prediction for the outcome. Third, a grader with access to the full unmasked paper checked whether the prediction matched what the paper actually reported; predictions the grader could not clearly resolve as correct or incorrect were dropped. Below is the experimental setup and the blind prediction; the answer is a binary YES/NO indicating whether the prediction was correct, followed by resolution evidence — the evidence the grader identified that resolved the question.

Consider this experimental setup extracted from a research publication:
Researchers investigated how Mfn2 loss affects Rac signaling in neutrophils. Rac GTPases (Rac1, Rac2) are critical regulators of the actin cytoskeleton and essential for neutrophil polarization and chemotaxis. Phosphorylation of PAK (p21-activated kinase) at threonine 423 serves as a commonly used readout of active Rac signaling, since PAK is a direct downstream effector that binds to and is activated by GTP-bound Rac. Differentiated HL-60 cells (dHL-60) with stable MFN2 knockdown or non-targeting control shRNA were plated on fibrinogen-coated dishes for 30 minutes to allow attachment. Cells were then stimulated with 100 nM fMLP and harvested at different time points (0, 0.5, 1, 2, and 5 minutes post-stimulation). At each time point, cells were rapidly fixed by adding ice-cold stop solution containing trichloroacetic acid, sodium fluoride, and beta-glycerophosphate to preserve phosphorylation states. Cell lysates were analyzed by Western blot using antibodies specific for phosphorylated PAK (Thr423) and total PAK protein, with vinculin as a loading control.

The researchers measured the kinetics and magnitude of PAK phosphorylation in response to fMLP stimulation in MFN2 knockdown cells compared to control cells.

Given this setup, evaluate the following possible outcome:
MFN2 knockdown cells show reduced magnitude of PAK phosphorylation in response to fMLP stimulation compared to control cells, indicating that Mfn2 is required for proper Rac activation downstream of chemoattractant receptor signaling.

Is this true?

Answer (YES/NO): NO